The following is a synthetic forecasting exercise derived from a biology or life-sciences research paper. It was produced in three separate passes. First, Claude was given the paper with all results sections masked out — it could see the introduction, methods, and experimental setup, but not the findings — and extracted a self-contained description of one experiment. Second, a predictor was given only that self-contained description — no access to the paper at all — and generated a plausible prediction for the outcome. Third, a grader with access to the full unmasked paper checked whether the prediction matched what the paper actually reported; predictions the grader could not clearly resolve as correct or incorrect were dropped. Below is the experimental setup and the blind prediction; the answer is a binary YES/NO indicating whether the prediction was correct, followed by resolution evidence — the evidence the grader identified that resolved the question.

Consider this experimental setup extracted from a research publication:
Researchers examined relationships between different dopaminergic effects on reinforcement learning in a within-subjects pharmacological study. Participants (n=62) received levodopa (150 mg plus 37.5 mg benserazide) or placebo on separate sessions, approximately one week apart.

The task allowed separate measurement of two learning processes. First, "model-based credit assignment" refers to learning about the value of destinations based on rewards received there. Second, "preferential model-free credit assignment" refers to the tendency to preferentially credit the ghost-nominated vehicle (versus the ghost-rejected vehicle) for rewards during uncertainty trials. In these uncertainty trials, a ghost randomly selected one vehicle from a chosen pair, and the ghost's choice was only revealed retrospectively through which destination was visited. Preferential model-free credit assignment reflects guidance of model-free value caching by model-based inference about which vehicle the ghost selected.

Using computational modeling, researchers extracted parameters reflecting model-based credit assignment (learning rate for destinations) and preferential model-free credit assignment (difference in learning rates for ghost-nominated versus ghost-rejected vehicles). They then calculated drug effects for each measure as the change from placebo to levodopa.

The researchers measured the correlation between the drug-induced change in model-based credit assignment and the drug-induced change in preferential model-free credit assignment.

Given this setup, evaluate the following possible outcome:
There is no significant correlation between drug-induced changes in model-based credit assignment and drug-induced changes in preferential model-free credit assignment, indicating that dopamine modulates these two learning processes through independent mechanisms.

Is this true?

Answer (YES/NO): NO